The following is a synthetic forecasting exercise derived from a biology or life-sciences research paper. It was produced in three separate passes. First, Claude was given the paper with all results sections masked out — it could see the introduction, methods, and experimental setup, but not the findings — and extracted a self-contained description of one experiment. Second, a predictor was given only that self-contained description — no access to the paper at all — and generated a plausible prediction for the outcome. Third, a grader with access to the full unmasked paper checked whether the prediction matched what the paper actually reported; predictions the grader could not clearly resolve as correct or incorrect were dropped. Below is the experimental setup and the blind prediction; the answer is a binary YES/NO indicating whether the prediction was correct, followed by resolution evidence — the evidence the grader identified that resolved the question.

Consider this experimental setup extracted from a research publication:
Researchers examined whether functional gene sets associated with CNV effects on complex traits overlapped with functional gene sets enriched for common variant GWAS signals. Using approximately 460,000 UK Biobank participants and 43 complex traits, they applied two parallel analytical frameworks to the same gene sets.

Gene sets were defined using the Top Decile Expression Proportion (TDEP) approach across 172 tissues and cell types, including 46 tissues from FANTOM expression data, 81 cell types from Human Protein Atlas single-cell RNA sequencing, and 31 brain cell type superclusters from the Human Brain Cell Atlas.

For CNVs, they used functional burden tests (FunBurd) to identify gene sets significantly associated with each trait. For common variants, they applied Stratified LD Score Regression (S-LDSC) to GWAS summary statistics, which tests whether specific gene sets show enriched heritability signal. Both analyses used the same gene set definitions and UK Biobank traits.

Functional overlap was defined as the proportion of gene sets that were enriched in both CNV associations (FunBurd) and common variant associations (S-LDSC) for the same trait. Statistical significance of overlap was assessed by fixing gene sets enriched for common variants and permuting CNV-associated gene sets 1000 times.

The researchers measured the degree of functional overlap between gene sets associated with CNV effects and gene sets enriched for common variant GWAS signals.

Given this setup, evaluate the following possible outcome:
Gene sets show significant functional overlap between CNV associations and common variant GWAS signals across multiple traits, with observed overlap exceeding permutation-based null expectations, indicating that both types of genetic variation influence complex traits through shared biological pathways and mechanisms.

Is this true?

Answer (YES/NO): NO